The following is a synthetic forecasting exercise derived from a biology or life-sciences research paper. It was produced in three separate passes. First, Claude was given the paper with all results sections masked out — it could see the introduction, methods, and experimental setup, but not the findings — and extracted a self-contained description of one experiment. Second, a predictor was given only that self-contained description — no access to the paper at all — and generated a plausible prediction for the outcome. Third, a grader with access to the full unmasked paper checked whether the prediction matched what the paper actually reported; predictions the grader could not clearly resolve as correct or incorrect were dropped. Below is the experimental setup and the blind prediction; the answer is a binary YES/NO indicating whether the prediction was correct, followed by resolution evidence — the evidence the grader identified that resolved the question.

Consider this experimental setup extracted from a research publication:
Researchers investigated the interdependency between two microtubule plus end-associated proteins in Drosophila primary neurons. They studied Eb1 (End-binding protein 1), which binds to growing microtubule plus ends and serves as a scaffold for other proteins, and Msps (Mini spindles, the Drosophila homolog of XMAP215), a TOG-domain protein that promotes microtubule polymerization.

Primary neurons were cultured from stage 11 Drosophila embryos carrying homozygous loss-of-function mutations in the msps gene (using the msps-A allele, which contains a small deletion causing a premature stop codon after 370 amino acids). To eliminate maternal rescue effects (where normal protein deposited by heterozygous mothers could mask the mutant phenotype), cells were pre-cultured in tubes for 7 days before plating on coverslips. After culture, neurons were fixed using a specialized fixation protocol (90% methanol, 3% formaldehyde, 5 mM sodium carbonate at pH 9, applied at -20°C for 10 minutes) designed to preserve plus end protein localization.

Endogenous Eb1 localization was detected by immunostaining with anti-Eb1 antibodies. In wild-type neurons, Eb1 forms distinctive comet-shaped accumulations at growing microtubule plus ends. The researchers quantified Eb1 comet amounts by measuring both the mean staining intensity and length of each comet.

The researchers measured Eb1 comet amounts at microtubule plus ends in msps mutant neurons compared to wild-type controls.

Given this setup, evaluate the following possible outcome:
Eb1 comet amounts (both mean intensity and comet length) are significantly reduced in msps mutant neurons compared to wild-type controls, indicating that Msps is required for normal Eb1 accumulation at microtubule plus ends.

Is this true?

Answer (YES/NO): YES